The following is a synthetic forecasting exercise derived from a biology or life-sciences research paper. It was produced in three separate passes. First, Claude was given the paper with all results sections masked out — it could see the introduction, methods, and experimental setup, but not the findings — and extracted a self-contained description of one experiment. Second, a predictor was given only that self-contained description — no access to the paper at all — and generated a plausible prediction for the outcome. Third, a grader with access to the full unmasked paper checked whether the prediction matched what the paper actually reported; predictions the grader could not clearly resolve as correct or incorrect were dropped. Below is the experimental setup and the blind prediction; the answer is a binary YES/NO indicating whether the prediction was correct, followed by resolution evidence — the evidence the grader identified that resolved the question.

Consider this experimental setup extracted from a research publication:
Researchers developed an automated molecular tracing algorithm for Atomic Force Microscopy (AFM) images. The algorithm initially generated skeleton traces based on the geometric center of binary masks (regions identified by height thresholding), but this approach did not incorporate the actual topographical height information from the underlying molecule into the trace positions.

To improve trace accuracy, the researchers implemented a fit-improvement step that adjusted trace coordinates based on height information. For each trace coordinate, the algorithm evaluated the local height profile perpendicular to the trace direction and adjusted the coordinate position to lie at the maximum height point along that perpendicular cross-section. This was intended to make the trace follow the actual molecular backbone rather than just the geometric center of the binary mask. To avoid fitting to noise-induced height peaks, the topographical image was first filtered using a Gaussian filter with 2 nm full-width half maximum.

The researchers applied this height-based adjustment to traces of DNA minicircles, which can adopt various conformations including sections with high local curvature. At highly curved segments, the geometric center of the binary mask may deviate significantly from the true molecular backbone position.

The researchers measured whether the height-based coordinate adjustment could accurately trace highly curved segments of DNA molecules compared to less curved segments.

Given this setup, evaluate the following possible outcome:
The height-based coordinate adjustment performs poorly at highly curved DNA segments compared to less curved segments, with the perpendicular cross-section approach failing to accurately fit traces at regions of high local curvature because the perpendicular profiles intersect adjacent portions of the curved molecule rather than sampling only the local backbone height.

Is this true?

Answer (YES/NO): YES